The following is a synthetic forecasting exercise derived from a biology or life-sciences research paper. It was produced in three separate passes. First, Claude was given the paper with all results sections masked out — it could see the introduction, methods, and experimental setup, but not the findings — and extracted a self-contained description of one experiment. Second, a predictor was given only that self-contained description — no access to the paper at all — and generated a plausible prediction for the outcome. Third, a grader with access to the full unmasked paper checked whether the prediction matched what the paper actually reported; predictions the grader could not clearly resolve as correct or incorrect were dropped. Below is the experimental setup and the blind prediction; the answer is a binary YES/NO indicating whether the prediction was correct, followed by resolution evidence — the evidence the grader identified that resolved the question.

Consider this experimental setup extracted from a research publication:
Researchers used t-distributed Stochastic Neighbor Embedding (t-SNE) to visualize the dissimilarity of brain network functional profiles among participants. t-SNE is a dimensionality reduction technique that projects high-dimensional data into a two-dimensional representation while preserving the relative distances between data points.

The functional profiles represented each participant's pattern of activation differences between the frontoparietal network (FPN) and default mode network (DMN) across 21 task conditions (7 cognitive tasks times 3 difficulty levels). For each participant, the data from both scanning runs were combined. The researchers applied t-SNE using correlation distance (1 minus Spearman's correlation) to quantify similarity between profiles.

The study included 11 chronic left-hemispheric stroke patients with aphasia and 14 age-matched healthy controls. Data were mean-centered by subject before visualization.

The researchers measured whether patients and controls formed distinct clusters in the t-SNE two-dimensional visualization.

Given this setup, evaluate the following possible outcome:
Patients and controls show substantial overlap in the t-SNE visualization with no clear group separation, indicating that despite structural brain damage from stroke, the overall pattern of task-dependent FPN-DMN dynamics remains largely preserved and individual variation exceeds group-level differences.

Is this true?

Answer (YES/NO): NO